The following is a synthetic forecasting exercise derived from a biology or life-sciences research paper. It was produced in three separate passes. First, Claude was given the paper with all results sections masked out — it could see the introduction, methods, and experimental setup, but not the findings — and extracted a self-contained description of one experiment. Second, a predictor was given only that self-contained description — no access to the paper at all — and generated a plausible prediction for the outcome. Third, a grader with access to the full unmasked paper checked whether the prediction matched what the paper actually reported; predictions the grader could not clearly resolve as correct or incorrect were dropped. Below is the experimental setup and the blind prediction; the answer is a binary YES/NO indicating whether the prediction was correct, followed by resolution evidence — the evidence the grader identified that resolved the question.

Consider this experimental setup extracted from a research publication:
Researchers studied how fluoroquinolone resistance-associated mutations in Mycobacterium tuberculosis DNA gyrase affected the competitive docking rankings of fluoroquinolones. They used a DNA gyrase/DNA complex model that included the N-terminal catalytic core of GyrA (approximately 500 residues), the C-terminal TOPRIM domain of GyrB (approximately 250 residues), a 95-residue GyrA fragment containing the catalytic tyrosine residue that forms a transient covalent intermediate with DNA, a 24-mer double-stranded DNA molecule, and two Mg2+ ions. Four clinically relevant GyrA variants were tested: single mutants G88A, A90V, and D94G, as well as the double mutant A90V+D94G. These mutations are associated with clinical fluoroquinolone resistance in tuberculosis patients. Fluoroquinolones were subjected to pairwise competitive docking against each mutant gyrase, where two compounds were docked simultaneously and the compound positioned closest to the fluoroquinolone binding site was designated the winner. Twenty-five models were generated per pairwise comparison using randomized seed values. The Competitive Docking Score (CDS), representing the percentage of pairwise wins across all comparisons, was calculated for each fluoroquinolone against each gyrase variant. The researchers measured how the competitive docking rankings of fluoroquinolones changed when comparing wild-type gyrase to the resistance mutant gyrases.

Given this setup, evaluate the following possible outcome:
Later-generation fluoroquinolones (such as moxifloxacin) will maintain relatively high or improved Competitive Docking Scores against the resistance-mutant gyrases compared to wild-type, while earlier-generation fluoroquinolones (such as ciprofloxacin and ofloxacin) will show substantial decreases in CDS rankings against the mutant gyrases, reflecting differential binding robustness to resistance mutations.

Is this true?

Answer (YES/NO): NO